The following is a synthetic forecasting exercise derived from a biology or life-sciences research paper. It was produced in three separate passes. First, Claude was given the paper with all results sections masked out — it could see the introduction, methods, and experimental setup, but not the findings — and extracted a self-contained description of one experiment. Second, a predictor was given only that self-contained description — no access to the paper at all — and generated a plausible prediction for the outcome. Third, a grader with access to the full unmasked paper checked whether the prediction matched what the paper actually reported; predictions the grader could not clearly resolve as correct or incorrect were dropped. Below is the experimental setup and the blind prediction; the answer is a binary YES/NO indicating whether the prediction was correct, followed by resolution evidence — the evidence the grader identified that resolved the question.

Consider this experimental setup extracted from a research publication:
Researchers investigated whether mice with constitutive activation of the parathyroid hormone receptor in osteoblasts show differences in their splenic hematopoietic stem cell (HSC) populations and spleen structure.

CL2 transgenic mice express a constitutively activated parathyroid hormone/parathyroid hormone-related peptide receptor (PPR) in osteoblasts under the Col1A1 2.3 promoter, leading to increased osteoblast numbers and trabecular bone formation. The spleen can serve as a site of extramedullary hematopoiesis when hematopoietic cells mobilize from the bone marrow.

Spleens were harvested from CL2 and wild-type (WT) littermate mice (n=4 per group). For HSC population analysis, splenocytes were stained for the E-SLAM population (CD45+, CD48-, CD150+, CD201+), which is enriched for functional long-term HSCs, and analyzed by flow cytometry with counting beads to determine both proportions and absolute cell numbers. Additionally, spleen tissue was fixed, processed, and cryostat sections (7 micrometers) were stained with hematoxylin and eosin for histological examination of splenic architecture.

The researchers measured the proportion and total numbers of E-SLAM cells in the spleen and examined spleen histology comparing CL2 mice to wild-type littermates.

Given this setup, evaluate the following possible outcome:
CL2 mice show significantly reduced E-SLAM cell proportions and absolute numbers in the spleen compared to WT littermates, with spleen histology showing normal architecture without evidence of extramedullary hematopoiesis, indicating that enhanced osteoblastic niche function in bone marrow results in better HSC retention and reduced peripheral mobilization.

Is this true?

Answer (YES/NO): NO